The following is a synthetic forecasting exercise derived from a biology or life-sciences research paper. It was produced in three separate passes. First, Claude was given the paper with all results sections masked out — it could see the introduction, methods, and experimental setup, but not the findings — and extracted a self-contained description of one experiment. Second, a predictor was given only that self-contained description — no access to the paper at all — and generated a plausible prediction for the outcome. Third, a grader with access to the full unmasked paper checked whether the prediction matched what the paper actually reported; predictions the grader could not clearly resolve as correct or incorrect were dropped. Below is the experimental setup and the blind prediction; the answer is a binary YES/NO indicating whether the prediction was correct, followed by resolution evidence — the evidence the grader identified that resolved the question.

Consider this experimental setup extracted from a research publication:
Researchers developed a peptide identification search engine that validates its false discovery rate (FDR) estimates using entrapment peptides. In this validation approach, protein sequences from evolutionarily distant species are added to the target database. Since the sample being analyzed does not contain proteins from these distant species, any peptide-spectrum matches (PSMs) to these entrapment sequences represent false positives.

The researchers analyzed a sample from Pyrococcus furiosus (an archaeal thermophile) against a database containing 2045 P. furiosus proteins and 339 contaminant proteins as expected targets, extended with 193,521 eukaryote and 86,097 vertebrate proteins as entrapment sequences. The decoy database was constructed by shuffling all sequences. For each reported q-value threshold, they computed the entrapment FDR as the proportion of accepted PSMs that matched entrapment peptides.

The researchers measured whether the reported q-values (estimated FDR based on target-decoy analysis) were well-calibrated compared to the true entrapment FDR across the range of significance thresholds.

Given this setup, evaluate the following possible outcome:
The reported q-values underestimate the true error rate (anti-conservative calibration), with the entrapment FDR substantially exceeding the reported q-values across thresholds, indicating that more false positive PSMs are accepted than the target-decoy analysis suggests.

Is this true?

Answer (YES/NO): NO